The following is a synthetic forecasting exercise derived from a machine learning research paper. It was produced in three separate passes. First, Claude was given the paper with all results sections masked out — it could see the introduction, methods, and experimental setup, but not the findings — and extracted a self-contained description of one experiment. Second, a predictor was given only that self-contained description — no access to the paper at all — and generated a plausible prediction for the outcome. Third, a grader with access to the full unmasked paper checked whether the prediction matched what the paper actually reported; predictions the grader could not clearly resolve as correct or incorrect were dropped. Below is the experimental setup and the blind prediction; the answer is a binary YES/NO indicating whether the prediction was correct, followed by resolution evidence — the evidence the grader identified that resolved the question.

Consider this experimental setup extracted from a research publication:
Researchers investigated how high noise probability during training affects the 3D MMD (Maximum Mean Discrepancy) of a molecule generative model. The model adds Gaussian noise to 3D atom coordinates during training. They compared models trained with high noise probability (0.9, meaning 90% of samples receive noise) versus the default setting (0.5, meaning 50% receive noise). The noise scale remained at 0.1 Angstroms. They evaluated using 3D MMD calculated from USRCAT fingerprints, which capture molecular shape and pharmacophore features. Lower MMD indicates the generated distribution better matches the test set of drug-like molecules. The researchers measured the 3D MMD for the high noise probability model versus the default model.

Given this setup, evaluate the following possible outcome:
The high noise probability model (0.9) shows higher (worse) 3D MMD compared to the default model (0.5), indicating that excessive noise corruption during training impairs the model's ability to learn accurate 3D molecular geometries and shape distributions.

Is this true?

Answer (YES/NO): NO